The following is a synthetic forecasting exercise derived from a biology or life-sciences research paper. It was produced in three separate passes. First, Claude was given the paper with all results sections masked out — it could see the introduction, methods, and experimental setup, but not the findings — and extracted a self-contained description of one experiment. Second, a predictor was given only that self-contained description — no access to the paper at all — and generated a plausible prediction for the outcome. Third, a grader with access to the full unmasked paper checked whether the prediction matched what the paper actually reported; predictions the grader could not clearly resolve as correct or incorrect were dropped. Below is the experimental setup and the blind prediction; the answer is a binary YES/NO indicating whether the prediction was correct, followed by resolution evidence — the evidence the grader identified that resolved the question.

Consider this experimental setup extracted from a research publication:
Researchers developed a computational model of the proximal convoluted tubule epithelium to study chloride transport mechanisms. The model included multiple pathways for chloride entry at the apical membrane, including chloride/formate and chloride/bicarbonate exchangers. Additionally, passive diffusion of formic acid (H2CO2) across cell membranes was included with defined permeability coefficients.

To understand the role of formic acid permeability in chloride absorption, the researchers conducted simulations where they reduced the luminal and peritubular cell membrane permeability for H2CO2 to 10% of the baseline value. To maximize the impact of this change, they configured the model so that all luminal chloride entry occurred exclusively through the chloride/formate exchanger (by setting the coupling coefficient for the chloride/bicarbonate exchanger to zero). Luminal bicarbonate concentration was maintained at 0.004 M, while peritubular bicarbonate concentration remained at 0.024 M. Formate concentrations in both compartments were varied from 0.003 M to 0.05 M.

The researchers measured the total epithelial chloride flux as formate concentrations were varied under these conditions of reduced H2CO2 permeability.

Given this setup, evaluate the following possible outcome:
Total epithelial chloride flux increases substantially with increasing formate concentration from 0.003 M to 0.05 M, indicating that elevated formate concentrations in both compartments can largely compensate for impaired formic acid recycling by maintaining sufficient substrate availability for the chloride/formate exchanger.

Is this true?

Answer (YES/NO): NO